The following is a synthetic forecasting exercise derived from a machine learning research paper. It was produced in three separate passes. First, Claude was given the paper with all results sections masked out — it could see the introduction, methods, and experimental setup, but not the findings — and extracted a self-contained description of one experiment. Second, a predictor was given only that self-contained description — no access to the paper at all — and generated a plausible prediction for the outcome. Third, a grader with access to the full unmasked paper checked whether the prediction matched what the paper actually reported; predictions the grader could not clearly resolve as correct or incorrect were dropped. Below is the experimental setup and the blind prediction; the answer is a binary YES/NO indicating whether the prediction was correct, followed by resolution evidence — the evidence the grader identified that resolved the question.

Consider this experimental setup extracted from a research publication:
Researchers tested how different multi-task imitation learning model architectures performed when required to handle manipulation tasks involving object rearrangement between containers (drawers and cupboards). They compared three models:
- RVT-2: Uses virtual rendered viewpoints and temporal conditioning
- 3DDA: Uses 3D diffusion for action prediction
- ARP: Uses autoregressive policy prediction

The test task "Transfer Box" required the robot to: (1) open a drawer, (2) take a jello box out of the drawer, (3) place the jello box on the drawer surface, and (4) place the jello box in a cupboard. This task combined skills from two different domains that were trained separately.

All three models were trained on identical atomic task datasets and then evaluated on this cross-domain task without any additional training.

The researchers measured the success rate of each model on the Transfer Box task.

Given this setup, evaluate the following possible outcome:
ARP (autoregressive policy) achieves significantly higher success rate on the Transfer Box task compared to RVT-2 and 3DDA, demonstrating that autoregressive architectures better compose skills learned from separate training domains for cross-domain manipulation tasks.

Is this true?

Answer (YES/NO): NO